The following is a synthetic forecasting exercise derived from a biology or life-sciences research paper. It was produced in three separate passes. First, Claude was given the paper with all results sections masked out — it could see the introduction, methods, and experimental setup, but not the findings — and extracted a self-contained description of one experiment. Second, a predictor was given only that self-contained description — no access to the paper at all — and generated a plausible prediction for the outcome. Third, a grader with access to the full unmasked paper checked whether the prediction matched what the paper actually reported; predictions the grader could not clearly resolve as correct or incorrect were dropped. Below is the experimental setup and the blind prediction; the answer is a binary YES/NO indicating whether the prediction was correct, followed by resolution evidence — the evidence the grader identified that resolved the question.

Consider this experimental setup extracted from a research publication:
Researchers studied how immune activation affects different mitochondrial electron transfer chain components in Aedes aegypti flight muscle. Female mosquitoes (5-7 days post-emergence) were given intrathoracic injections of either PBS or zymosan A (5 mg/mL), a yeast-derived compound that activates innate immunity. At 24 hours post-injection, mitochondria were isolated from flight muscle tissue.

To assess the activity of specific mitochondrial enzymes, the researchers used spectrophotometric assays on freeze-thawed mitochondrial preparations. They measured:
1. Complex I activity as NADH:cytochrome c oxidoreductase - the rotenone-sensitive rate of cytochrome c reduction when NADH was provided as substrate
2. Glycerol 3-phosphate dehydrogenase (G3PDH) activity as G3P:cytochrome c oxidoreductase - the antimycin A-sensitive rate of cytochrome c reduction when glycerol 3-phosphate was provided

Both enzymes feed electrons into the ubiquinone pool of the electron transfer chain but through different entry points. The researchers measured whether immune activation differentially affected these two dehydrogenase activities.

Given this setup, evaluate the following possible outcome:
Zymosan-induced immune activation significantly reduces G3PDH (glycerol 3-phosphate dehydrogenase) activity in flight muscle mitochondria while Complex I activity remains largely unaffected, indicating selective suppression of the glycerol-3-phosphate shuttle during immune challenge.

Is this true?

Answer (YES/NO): NO